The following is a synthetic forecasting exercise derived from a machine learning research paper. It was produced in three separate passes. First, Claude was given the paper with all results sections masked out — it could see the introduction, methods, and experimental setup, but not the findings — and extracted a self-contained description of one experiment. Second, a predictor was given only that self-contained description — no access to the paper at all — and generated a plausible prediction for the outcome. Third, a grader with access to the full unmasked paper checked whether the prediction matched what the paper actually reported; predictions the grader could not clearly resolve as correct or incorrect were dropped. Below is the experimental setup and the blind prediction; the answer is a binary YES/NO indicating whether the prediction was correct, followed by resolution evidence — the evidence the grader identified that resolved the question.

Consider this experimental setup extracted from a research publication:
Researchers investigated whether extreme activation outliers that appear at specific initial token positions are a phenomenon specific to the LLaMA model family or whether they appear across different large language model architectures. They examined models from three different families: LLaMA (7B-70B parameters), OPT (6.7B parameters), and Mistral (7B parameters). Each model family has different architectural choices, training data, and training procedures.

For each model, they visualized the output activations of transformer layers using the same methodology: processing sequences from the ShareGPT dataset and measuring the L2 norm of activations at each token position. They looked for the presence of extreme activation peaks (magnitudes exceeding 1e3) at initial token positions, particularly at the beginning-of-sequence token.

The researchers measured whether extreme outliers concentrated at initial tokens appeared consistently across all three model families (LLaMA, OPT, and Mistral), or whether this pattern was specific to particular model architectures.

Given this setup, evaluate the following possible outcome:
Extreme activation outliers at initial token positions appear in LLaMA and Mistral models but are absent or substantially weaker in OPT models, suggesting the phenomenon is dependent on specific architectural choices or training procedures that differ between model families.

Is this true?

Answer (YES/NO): NO